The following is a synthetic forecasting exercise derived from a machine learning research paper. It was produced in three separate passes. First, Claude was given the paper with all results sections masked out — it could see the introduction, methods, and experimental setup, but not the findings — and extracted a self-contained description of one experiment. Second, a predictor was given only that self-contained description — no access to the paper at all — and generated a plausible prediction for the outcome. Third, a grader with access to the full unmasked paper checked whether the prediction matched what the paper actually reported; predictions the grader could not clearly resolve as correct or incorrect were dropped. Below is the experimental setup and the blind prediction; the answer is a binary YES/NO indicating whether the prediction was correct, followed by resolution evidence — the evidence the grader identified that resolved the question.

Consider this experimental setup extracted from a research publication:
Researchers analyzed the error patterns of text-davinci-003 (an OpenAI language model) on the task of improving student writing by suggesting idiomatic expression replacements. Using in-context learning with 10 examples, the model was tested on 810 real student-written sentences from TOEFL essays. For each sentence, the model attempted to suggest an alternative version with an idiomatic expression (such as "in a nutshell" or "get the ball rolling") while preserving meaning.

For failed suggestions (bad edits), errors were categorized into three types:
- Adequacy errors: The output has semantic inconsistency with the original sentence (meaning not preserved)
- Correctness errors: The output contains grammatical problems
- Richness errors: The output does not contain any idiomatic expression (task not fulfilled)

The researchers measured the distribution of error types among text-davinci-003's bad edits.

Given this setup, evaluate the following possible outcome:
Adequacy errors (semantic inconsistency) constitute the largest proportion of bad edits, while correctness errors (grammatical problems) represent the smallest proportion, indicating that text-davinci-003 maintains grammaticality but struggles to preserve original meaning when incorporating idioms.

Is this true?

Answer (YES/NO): NO